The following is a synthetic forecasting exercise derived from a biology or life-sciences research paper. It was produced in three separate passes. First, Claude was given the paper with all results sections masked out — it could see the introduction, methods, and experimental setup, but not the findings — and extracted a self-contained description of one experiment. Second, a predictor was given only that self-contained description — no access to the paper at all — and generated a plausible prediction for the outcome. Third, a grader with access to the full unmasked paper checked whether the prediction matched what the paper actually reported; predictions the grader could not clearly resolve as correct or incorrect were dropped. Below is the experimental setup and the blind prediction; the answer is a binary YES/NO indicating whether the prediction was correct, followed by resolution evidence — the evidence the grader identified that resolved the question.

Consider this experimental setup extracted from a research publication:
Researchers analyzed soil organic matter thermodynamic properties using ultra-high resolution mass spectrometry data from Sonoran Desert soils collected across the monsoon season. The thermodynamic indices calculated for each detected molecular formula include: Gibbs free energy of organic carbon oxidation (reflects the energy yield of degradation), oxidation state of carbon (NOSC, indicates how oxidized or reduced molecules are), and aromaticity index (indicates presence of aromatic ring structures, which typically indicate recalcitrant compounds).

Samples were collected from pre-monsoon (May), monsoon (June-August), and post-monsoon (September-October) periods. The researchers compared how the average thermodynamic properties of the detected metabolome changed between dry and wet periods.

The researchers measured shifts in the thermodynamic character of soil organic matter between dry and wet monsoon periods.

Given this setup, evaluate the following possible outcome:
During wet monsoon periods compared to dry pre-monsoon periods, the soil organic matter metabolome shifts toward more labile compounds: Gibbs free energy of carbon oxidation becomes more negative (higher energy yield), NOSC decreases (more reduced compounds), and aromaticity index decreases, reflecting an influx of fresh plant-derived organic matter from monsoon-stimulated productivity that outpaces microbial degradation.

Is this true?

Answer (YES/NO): NO